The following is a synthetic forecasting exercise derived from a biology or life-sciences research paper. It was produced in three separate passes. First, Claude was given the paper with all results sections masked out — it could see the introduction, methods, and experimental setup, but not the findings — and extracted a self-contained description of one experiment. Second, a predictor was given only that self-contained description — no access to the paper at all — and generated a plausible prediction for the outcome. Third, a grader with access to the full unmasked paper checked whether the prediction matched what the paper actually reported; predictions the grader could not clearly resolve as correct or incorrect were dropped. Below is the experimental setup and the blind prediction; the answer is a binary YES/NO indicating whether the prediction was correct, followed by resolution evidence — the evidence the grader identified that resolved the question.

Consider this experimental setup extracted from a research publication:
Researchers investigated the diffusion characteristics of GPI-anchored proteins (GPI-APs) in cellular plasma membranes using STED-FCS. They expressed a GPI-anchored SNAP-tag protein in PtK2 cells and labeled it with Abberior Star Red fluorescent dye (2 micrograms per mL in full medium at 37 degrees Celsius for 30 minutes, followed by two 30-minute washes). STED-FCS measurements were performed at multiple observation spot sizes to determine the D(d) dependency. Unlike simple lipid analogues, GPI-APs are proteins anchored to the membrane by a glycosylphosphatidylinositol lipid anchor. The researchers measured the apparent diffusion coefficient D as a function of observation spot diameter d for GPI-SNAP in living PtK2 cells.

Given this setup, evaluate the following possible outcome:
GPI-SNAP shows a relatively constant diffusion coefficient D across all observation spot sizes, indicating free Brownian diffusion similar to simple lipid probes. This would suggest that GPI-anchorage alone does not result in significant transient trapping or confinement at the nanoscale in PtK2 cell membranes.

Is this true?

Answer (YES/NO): NO